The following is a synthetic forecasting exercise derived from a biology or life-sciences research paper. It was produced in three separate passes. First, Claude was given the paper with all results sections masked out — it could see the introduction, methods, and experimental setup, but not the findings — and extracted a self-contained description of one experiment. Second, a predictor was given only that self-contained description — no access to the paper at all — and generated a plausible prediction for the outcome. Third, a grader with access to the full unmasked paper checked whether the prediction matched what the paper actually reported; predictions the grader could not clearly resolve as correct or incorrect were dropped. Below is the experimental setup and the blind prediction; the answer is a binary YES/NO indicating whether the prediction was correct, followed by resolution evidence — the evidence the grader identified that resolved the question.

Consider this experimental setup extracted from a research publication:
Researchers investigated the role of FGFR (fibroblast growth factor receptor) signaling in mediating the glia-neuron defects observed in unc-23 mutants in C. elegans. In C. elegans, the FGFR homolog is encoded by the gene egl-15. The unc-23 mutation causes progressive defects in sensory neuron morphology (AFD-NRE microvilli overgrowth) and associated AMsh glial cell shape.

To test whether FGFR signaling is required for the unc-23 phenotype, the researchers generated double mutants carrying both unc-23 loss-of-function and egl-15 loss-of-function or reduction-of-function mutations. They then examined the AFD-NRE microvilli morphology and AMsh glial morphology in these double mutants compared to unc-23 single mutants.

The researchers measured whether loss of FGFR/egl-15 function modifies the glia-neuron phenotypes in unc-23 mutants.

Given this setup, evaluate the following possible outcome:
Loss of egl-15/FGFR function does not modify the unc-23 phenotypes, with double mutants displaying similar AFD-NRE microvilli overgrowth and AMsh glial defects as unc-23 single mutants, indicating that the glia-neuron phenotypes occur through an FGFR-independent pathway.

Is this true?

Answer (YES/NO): NO